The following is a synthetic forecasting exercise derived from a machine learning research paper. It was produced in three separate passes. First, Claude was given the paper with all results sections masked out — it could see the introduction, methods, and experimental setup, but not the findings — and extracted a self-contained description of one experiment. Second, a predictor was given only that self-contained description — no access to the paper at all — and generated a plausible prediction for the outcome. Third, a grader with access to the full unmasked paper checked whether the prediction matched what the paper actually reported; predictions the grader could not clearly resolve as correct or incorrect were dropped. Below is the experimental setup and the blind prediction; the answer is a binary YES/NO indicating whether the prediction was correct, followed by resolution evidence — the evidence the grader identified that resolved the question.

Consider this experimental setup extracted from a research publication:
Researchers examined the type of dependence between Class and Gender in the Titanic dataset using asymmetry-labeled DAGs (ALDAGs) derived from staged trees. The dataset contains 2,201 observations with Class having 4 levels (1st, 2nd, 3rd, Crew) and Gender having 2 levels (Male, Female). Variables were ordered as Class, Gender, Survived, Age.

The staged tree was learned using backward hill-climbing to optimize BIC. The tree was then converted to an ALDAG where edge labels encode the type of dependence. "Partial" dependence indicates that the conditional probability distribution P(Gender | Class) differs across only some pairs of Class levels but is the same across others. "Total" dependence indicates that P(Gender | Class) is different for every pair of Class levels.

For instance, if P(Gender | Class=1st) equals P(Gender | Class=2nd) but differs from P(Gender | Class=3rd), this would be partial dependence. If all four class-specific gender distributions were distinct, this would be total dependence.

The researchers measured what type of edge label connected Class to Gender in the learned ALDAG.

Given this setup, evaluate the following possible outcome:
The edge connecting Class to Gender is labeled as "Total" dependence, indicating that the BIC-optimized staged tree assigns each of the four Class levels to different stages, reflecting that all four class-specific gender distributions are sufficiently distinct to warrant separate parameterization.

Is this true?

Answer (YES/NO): NO